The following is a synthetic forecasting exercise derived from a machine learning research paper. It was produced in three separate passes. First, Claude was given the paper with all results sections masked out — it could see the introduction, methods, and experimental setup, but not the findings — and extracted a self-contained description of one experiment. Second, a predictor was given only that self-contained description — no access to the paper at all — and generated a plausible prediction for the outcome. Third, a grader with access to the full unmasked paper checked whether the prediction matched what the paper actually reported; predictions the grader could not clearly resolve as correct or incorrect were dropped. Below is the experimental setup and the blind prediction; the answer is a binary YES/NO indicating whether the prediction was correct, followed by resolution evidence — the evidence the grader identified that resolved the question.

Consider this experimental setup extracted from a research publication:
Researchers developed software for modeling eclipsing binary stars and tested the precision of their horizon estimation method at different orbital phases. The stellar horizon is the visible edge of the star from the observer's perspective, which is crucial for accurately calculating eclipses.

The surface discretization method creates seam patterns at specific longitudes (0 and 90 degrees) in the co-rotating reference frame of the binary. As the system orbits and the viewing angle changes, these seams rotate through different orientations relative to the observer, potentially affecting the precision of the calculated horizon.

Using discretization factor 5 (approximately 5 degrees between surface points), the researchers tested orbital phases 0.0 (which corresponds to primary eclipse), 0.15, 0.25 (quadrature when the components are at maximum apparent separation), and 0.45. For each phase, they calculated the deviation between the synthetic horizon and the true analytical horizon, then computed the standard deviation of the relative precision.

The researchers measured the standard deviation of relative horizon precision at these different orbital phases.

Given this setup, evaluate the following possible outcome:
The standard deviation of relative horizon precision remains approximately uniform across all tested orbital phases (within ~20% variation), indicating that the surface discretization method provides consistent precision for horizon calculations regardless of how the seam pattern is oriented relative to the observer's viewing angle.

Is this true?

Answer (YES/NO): YES